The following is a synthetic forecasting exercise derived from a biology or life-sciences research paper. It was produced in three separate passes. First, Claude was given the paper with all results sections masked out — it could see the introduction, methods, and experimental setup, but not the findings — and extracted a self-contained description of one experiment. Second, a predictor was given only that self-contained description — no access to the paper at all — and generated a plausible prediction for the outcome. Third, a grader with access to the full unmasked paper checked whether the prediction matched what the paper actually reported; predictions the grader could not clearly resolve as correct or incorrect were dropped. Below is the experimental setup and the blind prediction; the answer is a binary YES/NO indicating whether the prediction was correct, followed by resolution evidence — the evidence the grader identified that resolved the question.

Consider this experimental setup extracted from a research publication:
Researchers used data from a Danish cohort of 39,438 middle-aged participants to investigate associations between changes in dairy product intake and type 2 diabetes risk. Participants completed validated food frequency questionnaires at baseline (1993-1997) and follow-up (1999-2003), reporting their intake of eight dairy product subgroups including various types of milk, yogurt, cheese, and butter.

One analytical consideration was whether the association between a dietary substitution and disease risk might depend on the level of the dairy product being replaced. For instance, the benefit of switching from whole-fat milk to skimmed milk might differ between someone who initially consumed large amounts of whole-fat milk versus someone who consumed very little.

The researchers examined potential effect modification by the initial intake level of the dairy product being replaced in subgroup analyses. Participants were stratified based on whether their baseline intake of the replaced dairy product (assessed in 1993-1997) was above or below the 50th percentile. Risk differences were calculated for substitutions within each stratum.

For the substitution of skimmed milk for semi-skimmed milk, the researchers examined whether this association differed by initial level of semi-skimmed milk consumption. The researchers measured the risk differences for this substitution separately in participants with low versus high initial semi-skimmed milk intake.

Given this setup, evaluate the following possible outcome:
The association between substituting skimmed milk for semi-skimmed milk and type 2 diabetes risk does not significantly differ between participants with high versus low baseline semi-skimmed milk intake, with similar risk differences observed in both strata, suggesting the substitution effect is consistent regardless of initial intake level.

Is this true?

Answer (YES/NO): YES